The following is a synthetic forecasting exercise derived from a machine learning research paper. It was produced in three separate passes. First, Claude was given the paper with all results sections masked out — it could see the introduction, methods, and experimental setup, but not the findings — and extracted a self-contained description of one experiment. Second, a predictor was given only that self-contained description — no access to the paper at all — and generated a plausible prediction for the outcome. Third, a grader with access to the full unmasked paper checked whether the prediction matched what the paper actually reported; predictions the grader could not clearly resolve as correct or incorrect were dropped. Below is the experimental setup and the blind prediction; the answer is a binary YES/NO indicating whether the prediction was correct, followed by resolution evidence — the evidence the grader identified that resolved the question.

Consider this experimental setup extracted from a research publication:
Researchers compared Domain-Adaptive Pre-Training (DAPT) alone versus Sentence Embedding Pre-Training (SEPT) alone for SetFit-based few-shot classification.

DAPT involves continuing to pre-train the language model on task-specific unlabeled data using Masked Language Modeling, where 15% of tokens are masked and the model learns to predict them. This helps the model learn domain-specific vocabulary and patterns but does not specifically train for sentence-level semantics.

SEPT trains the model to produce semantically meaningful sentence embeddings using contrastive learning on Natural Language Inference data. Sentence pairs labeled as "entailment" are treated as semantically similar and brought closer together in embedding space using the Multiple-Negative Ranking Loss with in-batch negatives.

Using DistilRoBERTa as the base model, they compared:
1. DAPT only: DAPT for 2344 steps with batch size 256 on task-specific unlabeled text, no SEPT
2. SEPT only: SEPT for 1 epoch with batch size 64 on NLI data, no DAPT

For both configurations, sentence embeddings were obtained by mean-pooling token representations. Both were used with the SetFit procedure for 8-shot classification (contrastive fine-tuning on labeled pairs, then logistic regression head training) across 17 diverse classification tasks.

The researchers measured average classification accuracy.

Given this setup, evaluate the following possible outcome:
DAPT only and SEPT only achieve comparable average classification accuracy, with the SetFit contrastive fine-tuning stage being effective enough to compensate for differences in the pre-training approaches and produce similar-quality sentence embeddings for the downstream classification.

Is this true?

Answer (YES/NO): NO